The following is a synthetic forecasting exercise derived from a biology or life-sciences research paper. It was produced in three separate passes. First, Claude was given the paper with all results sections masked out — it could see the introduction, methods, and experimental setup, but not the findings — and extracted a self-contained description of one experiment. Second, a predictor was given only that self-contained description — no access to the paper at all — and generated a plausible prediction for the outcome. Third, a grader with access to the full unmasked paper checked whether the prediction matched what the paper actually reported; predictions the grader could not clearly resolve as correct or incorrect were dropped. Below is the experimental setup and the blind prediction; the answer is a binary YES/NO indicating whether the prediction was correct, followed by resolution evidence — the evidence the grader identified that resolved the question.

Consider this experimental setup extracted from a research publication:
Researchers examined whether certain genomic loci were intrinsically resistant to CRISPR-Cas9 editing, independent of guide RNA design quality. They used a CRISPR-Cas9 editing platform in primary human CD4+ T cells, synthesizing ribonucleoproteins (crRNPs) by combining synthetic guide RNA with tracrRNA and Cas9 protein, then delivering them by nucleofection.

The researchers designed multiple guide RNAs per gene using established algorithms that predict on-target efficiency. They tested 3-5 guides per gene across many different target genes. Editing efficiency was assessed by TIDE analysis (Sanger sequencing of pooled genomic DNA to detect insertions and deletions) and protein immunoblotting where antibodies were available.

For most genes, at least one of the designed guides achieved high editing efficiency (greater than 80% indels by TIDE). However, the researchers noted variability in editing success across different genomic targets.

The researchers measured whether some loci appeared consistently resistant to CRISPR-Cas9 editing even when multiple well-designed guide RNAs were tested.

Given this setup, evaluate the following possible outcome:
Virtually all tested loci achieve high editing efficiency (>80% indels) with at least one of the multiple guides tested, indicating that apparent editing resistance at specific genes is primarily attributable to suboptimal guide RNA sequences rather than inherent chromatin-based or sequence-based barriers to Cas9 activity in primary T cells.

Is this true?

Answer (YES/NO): NO